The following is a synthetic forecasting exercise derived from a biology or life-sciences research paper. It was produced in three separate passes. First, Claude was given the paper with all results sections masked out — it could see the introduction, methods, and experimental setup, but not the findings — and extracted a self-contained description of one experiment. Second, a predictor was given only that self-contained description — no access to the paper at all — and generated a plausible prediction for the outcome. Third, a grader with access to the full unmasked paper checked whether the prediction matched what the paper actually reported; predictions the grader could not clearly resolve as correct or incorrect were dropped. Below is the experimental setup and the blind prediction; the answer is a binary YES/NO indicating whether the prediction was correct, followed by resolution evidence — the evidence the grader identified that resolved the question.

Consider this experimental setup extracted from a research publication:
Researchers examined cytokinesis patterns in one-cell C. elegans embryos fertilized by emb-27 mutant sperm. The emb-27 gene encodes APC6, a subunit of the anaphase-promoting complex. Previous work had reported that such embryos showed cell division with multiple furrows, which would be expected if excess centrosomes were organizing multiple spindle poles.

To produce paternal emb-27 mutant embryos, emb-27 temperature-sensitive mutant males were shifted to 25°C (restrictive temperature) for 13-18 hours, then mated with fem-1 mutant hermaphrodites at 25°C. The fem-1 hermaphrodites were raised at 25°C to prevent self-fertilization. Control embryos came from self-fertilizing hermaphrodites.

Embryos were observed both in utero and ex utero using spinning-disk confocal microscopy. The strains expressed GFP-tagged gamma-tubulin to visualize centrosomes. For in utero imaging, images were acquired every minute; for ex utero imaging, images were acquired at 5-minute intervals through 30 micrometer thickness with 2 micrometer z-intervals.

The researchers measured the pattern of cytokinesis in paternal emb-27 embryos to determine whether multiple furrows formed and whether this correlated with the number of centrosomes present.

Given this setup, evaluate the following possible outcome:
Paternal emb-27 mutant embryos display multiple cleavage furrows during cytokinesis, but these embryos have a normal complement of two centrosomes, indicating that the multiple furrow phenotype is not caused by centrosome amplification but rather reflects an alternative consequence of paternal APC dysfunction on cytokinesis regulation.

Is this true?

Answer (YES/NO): NO